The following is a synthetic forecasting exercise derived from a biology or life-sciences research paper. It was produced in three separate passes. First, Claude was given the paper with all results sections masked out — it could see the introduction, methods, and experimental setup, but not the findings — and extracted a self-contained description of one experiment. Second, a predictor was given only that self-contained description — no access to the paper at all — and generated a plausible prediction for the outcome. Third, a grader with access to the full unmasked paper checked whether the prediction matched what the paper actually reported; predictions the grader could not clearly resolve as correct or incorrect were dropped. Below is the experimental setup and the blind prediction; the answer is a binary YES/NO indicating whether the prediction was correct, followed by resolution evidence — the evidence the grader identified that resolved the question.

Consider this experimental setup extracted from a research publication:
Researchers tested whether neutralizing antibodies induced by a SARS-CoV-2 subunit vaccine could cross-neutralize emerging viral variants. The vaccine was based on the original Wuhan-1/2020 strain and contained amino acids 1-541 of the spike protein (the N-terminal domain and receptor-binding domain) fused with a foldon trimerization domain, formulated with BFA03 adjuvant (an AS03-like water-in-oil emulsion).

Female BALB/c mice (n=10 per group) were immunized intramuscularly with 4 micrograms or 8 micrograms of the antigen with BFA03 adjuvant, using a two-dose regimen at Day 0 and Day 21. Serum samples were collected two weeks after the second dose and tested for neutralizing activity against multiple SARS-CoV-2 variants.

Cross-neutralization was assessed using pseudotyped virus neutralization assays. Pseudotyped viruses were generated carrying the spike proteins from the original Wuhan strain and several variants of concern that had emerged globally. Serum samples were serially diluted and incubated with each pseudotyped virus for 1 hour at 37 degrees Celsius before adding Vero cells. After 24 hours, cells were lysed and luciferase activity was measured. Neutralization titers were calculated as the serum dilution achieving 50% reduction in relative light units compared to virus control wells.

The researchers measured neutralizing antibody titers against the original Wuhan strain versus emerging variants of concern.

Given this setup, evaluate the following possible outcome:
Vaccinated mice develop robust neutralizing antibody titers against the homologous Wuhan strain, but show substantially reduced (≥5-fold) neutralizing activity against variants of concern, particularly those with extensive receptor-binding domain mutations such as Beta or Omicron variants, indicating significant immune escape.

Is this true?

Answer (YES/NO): NO